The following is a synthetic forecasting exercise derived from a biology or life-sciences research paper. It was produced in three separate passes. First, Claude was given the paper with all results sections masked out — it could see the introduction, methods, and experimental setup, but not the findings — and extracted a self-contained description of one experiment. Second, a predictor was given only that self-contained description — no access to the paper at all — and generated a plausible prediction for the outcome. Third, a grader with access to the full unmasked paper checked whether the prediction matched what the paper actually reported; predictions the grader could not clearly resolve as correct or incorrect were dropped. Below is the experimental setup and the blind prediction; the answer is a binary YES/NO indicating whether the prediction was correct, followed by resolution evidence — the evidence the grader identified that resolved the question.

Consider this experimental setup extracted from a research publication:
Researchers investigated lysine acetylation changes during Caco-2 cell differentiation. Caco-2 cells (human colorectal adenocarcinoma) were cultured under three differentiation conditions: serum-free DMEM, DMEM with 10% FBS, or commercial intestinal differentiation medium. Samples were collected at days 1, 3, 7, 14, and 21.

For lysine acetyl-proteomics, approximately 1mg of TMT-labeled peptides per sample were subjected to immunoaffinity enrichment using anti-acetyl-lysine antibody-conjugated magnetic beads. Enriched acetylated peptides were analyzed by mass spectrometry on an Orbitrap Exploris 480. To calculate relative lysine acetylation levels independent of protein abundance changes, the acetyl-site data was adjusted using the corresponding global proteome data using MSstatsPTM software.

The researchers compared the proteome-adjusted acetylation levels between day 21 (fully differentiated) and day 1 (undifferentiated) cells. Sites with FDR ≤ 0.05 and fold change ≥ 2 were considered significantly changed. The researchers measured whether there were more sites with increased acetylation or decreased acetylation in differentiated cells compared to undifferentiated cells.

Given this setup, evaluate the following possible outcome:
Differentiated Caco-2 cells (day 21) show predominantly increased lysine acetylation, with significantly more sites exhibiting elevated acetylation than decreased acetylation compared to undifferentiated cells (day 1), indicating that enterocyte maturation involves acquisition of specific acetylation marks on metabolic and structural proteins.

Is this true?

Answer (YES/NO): NO